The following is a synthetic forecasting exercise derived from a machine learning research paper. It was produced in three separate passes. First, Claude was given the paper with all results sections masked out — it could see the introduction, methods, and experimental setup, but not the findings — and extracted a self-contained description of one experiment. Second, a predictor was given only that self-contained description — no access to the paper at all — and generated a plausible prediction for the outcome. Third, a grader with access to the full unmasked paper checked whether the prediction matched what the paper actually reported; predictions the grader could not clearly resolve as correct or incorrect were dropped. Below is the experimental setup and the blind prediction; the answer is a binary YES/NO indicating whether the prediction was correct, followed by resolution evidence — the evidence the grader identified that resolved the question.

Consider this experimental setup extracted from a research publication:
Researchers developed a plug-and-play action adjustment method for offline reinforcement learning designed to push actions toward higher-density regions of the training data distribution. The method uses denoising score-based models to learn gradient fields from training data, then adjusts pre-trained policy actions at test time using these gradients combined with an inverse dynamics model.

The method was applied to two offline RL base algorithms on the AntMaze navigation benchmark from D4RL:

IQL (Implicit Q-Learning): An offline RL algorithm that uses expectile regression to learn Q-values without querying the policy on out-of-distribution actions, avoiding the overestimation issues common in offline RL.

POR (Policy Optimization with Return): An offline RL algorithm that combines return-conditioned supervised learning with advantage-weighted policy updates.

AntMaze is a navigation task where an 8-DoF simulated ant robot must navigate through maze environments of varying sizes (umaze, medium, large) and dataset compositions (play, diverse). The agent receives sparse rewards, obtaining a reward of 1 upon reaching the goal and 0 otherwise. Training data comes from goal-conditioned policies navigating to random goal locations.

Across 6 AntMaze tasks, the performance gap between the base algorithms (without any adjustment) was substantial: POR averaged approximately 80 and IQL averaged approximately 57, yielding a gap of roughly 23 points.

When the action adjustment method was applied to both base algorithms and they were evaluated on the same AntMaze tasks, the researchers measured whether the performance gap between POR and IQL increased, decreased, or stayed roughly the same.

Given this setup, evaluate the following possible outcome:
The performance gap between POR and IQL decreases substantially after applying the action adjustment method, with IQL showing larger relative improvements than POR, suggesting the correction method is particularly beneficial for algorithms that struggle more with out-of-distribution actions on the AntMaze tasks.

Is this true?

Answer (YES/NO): YES